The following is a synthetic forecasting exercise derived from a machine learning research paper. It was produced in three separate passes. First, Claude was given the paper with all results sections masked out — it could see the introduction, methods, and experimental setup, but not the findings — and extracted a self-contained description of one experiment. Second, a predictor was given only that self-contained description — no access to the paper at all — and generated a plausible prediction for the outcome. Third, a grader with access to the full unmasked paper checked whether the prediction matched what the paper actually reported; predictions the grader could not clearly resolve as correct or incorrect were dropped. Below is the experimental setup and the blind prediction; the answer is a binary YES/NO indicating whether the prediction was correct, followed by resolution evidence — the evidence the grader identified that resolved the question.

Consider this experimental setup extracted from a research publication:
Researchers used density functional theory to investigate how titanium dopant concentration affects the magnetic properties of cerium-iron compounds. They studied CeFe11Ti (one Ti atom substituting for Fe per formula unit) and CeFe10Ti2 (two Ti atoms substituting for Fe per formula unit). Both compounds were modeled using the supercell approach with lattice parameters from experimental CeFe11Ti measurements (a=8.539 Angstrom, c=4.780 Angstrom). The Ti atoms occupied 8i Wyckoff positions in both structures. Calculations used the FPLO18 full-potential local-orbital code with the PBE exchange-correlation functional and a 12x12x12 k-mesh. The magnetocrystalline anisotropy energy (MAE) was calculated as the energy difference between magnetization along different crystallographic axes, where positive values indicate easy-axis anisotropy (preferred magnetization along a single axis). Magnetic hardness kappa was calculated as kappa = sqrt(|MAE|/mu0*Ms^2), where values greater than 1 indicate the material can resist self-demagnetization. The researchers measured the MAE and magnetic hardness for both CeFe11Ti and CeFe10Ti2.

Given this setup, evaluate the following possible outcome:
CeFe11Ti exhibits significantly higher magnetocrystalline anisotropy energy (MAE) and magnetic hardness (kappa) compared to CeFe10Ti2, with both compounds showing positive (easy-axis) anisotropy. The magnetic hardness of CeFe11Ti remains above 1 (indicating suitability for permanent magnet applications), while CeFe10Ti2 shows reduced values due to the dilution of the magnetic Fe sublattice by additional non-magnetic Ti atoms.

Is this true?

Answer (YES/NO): NO